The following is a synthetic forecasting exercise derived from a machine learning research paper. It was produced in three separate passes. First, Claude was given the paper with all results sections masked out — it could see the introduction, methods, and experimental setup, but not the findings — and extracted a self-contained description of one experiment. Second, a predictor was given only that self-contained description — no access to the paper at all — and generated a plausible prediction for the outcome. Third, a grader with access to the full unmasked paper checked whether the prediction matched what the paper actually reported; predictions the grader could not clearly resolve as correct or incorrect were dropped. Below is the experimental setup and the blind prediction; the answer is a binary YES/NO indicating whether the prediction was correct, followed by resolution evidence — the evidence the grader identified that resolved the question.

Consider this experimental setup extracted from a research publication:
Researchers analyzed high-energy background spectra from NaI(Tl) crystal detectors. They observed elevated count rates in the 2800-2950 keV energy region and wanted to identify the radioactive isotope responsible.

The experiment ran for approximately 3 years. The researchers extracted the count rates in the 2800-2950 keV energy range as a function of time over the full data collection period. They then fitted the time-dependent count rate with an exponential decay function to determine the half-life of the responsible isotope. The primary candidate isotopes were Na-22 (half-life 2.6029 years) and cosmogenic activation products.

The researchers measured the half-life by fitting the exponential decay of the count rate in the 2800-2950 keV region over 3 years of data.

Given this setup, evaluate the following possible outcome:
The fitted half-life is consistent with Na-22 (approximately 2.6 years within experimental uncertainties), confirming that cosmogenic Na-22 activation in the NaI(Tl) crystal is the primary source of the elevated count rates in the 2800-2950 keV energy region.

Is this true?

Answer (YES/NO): YES